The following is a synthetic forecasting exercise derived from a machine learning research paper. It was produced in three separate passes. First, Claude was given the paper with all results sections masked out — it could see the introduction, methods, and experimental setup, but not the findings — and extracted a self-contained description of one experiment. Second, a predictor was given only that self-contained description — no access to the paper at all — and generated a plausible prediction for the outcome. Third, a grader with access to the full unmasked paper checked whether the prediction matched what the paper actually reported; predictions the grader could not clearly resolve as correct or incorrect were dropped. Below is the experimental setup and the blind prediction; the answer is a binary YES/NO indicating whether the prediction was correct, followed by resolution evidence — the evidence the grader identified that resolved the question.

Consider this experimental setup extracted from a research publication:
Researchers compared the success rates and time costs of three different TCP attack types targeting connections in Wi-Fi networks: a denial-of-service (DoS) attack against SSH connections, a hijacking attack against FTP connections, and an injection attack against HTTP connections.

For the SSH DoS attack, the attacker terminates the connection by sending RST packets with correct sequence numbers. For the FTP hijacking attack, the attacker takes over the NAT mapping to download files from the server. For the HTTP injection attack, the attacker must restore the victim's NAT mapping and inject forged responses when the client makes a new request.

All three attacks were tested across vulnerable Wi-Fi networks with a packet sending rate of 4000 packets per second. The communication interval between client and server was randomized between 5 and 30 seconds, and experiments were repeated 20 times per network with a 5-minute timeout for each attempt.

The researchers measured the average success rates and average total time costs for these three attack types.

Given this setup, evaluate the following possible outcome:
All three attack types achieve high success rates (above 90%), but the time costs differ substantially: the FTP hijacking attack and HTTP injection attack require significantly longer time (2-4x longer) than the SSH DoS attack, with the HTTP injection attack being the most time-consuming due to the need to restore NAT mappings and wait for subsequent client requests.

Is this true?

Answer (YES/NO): NO